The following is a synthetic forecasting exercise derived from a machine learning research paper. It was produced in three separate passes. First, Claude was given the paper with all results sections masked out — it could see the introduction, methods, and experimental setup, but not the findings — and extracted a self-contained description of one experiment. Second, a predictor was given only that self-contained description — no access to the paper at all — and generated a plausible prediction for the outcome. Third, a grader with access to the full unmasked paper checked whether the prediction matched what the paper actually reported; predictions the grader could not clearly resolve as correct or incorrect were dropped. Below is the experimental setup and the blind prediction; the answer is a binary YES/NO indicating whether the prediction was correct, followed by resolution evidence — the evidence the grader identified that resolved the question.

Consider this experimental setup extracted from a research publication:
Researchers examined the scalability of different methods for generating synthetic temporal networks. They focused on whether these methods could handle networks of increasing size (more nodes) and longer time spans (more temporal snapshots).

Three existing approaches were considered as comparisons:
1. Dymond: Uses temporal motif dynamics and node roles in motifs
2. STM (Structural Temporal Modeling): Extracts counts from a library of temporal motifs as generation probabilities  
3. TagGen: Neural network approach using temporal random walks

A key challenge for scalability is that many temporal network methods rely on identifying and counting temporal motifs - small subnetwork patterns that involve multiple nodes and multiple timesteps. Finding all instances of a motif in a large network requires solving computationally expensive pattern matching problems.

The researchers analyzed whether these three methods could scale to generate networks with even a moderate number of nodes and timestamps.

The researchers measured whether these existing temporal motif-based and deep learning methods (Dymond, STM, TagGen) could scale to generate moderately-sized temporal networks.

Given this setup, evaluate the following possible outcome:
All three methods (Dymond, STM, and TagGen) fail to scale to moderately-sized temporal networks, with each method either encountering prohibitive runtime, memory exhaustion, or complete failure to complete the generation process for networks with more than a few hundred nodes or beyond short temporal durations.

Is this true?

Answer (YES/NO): NO